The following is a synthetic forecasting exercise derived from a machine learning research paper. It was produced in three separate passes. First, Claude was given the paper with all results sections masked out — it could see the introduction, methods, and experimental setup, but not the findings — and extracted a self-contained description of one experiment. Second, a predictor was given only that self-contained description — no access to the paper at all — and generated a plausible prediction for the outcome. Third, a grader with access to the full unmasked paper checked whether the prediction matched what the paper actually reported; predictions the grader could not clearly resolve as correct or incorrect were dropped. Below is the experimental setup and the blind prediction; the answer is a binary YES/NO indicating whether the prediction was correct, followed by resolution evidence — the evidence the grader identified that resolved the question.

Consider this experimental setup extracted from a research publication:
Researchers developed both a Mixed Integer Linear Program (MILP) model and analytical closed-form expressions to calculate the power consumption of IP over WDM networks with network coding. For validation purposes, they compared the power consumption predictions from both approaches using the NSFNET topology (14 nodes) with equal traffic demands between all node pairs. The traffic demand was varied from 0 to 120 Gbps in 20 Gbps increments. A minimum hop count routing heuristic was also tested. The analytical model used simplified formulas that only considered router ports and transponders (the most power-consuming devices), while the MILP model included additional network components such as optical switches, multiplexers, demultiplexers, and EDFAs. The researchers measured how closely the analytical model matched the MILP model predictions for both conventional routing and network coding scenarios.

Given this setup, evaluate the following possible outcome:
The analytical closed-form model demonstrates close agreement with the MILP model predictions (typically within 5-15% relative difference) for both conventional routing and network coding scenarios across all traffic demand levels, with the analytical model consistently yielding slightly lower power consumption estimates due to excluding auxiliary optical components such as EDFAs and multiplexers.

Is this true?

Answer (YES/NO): YES